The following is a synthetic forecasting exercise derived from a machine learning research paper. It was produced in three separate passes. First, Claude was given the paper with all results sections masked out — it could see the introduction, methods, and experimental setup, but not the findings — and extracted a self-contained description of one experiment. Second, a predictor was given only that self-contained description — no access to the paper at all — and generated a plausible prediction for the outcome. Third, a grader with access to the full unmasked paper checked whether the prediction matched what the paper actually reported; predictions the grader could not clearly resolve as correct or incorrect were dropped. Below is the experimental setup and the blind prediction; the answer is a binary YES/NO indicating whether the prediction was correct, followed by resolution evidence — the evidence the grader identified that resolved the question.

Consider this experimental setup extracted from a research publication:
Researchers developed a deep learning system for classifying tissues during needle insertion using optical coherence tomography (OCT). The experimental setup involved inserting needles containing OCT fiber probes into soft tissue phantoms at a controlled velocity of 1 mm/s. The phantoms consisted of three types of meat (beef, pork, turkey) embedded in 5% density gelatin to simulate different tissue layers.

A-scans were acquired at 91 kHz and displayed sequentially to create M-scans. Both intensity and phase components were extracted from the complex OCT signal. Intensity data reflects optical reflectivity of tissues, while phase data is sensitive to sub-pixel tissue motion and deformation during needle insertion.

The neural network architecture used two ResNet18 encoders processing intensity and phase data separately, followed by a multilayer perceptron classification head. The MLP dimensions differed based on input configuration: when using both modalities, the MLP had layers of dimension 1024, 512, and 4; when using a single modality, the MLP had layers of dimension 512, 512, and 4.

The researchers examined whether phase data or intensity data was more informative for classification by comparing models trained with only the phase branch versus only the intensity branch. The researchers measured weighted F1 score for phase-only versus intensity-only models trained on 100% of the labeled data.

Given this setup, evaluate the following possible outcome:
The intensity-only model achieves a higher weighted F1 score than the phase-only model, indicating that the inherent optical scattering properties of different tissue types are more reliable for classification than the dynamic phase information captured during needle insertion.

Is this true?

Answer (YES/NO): NO